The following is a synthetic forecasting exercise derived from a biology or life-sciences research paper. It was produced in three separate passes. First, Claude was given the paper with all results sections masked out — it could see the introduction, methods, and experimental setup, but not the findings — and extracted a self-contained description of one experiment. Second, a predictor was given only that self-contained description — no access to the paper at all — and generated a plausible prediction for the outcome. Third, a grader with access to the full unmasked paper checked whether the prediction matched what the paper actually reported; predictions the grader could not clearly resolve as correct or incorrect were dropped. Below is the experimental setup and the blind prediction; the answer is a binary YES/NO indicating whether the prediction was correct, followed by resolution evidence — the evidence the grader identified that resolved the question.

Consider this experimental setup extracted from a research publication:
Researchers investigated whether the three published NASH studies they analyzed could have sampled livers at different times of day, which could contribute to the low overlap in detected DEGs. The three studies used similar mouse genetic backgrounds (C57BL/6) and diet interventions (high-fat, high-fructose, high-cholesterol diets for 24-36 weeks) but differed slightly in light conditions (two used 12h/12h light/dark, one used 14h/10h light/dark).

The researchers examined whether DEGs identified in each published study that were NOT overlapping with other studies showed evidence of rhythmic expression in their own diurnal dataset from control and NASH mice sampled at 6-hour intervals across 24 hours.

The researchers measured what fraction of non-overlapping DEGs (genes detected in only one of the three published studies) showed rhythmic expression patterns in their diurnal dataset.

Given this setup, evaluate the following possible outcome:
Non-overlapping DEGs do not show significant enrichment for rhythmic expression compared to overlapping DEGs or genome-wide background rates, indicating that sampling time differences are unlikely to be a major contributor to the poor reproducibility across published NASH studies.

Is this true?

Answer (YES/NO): NO